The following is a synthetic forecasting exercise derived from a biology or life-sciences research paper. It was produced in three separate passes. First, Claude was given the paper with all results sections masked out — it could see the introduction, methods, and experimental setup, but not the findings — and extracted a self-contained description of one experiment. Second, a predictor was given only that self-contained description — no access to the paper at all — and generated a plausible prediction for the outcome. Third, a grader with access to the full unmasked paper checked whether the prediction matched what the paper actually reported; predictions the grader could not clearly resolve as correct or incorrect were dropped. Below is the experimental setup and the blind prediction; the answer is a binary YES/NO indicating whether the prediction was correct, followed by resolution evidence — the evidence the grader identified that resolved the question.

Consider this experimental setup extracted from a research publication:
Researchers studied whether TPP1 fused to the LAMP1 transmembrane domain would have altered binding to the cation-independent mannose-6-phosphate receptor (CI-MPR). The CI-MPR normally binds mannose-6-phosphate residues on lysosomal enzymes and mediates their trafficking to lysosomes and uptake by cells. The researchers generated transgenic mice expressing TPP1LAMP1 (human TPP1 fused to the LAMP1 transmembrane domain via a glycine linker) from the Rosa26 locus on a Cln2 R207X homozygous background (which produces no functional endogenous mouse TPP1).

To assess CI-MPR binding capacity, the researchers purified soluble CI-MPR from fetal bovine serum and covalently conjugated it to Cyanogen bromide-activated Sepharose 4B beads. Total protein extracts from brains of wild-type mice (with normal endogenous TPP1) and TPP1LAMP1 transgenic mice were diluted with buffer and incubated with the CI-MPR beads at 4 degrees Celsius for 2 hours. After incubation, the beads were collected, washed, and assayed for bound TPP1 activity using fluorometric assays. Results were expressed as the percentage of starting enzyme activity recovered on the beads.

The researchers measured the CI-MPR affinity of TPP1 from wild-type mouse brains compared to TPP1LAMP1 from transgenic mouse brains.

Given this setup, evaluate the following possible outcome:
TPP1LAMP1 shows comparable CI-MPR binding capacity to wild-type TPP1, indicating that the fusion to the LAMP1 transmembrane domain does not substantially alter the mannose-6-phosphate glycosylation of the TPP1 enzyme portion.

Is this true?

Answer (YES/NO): NO